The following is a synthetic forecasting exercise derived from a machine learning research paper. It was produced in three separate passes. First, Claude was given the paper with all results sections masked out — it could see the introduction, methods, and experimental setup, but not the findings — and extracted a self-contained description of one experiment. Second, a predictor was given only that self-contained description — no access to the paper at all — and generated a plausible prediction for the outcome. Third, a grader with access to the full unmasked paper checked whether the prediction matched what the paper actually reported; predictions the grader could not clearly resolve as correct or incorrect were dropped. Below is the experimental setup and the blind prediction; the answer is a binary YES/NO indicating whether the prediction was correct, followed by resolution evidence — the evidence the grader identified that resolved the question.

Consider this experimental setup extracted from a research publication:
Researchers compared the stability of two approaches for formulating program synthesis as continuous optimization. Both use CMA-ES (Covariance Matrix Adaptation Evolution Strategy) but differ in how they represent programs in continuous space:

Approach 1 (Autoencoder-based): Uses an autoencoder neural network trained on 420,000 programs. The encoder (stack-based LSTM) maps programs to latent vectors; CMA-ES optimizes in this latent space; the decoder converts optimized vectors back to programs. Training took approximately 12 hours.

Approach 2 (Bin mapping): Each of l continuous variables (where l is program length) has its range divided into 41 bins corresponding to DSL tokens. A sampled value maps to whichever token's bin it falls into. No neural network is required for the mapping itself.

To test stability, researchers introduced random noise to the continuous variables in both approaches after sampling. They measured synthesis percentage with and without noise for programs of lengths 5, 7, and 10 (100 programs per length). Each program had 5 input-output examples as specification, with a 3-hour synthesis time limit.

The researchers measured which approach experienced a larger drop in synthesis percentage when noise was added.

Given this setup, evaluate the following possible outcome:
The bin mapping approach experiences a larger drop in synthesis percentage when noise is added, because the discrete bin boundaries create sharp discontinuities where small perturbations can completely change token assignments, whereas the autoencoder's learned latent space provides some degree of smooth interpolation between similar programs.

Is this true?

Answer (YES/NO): NO